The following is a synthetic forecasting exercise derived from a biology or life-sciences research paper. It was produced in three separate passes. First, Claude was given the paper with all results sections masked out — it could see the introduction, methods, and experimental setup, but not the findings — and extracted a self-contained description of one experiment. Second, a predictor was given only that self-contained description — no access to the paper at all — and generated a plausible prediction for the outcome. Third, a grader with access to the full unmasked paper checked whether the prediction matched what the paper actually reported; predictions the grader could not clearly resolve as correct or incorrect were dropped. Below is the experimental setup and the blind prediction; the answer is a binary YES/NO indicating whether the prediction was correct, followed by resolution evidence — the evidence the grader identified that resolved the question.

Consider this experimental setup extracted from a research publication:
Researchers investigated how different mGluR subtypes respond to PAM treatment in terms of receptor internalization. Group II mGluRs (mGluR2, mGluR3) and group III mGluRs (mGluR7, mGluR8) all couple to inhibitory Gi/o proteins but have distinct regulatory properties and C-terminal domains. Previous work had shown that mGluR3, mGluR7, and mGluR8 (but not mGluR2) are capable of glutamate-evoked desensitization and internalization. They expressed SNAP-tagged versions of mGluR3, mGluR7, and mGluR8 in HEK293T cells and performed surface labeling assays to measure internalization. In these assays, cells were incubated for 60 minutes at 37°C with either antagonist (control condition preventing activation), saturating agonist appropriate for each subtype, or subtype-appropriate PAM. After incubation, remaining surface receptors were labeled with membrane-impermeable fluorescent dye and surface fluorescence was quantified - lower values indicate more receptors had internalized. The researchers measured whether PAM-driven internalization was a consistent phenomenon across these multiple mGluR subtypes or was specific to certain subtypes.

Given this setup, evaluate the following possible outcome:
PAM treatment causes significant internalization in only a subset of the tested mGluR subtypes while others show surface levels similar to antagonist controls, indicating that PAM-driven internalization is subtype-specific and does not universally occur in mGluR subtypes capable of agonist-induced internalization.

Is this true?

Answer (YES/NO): NO